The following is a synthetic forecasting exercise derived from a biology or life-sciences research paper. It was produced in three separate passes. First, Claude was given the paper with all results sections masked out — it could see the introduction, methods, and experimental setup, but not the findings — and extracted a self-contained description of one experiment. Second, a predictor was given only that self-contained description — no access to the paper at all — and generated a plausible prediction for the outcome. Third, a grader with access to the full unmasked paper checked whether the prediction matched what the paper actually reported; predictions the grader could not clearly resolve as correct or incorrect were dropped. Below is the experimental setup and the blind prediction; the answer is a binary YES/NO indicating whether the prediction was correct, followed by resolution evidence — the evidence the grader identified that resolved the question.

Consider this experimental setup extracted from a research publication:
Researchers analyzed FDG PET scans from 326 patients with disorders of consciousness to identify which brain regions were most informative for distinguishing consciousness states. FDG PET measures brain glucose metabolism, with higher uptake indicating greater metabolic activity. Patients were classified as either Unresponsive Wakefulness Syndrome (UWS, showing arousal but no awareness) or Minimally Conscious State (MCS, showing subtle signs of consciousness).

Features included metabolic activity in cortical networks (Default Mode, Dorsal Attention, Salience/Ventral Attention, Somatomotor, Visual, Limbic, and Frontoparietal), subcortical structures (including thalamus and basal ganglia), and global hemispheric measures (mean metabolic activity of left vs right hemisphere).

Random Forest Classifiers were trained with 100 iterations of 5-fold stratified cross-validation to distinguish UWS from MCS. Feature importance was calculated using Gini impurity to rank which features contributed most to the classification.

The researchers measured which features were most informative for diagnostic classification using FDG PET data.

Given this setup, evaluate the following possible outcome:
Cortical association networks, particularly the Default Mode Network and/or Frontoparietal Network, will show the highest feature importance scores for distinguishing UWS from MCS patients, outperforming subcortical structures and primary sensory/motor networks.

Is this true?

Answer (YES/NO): NO